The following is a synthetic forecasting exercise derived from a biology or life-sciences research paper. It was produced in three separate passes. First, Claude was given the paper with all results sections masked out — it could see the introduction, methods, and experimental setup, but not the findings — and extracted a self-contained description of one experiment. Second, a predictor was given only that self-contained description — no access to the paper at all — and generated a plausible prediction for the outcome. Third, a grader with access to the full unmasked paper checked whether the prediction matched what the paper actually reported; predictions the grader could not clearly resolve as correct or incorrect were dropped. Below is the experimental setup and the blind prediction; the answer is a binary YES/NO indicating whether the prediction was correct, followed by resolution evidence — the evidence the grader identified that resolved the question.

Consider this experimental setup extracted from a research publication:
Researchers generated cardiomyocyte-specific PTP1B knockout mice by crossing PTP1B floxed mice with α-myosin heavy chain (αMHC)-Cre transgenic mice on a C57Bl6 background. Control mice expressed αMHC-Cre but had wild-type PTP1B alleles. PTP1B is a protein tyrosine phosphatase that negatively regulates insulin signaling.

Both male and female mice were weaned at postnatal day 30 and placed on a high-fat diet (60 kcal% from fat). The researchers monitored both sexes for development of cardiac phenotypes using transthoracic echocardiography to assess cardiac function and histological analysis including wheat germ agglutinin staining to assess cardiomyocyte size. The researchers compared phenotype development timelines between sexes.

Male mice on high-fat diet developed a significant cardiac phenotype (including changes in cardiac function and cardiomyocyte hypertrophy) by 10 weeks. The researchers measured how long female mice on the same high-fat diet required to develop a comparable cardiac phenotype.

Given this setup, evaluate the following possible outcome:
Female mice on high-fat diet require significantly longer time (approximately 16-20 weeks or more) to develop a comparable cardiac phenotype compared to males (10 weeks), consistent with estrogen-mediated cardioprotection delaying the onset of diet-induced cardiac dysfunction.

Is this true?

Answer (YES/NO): NO